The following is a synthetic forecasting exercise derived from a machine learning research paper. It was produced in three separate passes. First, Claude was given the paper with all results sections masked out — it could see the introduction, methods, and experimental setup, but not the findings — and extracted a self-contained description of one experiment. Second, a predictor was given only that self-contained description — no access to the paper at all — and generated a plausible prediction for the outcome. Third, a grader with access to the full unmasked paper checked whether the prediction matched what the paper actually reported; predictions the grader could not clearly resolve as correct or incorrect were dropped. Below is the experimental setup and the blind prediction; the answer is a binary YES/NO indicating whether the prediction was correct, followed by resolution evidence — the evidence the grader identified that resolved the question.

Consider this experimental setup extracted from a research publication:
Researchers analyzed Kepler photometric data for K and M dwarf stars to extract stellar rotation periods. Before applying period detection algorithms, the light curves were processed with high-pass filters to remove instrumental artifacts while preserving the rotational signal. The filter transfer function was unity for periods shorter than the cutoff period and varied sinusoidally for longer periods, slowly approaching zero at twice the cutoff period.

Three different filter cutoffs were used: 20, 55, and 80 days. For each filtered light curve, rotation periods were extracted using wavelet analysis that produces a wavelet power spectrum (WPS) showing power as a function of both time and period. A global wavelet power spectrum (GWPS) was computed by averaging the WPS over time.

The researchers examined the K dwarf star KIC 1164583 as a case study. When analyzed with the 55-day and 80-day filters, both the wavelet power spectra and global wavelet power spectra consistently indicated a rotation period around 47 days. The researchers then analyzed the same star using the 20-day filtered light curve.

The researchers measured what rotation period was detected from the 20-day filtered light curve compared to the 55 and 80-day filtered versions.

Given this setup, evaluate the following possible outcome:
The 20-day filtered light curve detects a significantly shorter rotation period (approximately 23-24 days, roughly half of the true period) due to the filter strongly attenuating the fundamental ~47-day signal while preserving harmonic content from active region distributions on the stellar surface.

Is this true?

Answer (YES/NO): NO